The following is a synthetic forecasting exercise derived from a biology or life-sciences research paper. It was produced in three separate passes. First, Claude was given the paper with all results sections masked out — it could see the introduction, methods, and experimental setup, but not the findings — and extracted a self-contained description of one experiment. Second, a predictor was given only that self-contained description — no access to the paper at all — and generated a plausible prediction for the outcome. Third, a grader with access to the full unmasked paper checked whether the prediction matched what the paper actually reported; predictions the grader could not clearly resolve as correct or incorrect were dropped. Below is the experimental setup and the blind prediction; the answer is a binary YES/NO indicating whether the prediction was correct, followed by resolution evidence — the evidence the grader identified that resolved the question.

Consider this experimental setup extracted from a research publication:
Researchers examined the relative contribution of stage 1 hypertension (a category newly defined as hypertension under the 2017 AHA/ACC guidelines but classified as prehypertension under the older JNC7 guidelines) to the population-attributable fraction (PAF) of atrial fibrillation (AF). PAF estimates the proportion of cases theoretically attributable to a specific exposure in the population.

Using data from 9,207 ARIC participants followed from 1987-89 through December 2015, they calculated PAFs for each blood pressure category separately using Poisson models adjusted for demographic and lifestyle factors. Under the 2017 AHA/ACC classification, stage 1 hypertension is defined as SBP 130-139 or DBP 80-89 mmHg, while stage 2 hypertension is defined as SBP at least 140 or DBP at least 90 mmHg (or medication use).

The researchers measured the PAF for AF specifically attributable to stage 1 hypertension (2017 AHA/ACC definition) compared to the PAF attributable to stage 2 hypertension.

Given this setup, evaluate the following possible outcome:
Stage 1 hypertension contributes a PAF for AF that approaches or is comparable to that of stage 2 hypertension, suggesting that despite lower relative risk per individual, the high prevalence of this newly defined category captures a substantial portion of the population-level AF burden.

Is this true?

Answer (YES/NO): NO